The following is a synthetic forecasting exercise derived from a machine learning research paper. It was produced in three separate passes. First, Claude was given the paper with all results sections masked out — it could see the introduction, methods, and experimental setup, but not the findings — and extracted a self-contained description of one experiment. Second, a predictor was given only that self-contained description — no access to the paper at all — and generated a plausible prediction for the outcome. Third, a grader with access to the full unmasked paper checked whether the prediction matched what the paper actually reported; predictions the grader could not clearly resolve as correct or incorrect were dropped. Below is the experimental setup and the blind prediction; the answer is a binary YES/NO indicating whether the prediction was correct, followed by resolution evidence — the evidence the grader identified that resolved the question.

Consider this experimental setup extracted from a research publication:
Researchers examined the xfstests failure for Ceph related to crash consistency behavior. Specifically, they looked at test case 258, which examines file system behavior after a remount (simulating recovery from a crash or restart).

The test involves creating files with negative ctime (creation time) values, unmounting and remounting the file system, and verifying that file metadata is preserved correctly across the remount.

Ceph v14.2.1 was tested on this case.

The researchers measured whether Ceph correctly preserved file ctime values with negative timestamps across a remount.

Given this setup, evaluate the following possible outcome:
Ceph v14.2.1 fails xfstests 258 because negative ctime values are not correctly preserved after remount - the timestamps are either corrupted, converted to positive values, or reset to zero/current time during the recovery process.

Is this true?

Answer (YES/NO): YES